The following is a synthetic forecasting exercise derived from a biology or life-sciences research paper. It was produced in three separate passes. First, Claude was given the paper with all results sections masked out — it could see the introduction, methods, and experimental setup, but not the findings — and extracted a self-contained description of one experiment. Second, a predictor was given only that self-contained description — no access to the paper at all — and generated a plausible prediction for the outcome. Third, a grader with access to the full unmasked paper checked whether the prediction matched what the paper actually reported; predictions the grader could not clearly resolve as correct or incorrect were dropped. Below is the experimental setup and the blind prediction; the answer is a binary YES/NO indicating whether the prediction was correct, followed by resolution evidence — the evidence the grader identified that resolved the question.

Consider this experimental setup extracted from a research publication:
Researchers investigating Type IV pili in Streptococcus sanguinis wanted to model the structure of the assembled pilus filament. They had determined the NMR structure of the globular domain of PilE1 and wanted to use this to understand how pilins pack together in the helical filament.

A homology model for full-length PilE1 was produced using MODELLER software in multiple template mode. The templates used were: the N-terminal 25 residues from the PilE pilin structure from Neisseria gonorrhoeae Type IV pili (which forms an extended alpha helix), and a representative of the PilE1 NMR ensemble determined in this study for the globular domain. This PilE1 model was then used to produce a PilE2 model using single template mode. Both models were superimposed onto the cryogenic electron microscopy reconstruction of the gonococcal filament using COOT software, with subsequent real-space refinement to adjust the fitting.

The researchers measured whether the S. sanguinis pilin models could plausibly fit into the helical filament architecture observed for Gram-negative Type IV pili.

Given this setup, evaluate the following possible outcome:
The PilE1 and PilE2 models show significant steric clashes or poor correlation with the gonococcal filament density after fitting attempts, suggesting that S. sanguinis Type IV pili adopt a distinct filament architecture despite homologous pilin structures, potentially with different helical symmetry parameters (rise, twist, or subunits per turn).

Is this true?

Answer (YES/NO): NO